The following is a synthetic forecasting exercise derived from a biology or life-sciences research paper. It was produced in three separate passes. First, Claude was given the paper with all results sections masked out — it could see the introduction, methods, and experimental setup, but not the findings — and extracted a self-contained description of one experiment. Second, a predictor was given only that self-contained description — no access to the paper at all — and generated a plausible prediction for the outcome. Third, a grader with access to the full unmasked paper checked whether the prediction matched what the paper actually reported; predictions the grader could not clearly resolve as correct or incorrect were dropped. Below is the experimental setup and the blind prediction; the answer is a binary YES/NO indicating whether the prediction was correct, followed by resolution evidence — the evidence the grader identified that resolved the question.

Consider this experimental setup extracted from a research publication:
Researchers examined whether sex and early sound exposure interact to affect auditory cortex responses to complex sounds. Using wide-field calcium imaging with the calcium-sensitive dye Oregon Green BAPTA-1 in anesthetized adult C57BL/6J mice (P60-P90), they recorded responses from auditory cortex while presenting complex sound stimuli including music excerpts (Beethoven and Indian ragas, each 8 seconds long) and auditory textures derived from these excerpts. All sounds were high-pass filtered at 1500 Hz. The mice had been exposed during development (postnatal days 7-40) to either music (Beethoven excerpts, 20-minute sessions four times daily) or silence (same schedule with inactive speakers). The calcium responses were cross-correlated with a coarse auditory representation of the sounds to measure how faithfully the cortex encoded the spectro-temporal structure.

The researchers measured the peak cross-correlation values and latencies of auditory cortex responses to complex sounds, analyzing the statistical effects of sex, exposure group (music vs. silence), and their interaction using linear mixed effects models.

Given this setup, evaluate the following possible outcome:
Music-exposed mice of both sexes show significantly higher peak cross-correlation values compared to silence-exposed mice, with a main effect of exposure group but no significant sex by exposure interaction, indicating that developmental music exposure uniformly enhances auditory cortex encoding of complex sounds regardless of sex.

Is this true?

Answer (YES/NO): NO